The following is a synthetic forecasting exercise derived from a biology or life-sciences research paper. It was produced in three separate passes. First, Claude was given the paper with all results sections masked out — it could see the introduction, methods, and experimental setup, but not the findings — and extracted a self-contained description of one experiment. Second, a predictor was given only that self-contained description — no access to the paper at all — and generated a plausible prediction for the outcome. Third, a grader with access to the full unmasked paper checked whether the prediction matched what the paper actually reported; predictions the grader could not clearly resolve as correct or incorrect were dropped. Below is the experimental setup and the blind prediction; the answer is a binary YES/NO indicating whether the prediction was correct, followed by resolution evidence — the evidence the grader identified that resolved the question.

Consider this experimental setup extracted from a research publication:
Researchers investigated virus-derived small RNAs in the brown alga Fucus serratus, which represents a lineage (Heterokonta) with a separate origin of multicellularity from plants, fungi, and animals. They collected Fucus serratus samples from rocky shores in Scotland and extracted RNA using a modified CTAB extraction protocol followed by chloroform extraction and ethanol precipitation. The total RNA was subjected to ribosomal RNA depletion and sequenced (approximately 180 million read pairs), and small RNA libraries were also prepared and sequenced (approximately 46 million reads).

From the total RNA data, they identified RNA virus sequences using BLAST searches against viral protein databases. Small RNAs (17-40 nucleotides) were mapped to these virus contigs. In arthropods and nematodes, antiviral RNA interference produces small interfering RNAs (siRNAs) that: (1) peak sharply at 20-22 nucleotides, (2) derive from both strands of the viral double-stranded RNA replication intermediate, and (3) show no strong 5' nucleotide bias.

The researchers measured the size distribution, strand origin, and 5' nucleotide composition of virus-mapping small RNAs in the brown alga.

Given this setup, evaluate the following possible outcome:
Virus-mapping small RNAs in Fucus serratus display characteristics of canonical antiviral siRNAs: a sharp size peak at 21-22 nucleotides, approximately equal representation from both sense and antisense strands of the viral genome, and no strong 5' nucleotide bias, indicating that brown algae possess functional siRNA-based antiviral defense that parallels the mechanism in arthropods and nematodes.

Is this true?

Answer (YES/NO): NO